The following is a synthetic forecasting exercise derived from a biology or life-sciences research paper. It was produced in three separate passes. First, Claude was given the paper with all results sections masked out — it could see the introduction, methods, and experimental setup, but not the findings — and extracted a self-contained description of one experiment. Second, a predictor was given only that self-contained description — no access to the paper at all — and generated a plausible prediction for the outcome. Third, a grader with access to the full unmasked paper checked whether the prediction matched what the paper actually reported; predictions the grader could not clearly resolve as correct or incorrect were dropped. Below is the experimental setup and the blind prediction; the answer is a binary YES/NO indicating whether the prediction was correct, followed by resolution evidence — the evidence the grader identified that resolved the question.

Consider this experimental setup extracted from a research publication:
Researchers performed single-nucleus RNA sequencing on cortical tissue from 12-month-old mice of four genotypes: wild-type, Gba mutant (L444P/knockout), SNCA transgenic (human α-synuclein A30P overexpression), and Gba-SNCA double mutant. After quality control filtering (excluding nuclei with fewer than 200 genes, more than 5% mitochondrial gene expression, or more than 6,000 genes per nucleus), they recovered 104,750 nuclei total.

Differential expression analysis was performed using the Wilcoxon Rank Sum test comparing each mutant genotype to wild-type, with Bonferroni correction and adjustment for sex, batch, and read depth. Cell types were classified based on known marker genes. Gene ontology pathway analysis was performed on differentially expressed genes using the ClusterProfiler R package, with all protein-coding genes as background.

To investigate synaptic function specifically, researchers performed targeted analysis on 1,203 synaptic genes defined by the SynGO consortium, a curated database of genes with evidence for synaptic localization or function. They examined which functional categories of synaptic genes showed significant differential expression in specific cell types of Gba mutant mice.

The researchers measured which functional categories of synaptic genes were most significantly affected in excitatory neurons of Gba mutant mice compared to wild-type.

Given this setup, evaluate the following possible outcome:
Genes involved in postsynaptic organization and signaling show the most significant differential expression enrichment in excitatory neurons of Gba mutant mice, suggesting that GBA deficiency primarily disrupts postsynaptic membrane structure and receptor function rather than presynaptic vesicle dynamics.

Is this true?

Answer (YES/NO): NO